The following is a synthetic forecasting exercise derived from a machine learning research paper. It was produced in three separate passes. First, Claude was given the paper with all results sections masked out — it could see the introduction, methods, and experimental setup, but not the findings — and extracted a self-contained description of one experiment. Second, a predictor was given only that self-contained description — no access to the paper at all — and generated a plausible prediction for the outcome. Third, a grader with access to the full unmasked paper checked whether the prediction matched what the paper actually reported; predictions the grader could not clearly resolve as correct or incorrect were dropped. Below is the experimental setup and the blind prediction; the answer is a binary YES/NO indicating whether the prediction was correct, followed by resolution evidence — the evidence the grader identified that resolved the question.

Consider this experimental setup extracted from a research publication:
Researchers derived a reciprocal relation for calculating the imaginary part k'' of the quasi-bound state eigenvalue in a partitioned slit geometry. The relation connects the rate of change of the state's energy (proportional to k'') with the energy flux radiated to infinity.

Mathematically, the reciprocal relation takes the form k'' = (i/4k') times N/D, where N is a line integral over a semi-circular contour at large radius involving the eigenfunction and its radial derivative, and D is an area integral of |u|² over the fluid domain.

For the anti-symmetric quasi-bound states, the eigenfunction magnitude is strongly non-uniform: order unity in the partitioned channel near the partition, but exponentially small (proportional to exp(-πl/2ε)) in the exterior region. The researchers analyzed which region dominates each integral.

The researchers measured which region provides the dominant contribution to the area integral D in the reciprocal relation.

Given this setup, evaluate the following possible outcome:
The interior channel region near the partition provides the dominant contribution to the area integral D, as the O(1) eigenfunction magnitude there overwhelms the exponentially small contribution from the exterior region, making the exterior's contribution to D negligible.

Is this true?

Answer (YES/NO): YES